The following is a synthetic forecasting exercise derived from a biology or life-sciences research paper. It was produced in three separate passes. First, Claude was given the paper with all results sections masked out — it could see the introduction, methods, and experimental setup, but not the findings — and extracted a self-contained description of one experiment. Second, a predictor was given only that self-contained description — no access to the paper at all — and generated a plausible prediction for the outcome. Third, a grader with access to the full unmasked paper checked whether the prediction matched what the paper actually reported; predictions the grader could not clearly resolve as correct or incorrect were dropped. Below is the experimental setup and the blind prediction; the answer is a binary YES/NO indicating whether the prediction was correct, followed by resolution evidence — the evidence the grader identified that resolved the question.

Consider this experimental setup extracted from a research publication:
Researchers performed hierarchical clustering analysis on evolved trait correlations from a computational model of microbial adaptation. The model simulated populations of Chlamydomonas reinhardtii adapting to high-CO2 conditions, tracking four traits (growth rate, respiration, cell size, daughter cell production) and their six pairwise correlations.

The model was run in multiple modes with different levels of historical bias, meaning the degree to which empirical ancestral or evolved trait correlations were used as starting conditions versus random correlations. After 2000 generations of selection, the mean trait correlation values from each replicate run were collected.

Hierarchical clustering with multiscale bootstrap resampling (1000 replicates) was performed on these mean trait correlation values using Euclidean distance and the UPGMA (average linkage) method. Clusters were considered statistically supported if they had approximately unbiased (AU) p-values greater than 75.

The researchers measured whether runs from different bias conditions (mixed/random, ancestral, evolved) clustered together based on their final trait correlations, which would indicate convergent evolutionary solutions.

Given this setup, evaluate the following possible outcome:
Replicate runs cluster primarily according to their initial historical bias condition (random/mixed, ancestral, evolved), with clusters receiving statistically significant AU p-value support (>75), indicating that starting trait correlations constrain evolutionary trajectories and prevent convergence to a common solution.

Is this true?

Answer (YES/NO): NO